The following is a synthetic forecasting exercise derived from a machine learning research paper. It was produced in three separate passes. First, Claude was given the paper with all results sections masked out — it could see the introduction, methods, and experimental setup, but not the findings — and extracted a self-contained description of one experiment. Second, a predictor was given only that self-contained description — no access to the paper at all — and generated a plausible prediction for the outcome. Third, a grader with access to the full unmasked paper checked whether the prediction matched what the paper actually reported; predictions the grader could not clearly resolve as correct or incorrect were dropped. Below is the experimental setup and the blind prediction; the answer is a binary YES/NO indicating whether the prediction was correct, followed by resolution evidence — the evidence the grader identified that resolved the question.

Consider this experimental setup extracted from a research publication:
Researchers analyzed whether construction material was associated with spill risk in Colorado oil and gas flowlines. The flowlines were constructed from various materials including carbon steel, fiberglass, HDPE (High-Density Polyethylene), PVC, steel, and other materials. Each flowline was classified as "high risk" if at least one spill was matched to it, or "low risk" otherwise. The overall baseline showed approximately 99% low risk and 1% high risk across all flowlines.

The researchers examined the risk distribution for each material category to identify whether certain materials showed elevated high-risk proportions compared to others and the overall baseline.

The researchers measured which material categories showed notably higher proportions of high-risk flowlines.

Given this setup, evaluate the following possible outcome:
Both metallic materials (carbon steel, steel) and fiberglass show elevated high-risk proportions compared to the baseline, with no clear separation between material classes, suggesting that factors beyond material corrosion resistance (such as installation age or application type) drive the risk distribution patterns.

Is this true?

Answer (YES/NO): NO